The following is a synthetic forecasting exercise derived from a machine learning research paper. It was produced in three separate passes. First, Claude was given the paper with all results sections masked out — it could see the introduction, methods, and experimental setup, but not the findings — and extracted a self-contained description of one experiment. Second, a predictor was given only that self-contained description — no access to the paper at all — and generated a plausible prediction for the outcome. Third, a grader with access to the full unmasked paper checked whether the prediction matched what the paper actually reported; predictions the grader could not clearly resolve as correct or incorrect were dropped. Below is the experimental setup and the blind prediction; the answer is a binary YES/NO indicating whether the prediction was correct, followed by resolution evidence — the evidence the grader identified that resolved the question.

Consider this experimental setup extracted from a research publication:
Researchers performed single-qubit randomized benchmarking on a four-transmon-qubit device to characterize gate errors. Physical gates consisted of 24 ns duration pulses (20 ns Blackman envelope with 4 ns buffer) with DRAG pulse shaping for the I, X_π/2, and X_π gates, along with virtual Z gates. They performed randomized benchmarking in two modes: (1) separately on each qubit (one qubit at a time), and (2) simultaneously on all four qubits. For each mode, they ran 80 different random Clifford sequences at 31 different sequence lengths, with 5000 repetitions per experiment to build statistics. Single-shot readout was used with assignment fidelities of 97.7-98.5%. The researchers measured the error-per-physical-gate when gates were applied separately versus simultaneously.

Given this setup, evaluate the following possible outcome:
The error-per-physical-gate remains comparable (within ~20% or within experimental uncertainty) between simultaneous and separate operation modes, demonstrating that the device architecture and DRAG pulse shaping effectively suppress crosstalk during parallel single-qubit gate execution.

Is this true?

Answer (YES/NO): YES